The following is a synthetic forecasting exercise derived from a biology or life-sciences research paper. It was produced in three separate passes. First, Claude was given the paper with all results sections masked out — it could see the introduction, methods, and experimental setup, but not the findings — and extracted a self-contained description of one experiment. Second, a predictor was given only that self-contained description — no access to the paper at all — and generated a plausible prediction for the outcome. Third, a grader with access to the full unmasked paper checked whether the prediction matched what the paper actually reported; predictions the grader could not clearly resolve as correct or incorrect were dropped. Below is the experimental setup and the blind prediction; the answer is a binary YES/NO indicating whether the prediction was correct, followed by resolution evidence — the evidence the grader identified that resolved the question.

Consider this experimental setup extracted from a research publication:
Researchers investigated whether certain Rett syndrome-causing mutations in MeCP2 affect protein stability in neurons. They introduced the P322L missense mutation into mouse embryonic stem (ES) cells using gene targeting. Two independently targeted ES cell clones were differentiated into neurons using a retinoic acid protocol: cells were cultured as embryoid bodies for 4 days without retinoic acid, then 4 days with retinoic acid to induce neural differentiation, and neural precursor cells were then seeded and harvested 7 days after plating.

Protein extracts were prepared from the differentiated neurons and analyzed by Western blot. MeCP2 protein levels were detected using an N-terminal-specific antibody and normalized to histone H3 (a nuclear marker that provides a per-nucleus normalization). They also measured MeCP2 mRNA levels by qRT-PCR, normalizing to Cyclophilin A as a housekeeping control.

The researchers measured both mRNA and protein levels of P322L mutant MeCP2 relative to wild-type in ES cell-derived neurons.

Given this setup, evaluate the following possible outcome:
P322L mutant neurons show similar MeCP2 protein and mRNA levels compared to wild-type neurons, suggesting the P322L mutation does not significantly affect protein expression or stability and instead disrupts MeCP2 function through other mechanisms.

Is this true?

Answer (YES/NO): NO